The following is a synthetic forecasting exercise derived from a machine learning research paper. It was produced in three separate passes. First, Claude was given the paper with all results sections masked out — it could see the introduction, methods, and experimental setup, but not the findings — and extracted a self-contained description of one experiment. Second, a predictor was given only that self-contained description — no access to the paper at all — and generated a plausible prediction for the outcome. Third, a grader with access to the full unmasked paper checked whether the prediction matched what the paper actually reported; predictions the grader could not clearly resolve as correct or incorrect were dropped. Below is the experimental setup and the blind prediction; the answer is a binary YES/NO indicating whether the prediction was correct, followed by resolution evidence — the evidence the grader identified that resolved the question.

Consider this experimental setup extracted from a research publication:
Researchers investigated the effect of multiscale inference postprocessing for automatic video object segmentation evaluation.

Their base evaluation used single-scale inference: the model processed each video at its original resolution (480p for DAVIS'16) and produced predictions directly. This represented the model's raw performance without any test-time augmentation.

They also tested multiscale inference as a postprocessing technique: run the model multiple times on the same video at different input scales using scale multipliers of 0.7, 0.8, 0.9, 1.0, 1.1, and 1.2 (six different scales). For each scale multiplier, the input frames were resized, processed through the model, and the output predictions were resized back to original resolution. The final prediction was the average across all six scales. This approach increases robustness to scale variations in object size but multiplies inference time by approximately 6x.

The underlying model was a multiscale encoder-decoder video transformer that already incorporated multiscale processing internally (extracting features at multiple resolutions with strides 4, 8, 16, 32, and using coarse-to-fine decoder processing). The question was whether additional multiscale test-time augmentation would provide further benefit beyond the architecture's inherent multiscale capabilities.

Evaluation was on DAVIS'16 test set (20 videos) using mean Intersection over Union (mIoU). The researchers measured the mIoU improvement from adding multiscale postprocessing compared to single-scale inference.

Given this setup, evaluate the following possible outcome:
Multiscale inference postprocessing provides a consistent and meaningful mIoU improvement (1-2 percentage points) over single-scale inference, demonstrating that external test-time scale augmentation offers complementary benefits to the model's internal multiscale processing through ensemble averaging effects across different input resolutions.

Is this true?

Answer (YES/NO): NO